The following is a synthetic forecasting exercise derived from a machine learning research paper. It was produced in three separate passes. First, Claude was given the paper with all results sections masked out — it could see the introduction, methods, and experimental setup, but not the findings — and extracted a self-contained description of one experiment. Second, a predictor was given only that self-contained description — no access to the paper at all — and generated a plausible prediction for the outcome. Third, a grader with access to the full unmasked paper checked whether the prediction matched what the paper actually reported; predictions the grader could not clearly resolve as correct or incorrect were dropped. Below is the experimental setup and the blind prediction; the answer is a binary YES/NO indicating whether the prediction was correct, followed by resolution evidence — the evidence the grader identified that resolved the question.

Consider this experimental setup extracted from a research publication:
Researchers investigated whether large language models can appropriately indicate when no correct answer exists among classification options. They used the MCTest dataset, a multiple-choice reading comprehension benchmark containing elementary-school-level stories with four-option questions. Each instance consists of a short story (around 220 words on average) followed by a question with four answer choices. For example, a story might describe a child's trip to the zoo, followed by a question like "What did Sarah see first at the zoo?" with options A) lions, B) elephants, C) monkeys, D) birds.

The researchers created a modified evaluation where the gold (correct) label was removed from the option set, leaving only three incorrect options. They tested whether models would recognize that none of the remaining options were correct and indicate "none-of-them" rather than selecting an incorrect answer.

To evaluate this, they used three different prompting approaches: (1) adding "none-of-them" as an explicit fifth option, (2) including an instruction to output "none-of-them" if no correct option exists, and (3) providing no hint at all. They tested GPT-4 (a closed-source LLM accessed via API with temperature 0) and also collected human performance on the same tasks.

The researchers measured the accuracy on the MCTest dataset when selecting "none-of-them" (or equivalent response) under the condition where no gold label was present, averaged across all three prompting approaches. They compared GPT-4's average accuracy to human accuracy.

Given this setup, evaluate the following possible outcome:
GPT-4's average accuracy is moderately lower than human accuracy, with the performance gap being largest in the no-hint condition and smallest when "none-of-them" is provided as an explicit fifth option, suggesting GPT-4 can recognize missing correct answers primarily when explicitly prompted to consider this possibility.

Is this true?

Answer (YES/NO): NO